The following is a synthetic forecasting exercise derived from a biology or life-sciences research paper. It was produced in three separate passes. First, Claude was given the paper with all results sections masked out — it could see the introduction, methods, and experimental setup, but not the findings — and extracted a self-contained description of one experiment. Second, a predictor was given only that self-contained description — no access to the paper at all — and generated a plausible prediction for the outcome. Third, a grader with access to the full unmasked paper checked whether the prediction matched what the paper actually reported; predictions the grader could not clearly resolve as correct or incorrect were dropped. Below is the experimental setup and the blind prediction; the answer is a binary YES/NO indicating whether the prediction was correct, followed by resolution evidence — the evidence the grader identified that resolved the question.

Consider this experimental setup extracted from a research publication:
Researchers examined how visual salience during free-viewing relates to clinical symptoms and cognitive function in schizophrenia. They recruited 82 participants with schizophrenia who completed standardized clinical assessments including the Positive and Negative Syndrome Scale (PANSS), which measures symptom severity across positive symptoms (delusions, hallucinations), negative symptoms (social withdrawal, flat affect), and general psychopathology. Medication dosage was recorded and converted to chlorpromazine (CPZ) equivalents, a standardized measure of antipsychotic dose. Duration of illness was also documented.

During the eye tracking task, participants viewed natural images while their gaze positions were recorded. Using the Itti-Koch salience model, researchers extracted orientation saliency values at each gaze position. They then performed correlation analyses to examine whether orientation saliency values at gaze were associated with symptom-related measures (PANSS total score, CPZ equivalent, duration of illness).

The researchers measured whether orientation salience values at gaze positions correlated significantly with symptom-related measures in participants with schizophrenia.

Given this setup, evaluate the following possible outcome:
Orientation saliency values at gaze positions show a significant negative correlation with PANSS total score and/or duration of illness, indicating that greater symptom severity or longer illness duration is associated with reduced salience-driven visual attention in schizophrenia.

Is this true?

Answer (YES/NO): NO